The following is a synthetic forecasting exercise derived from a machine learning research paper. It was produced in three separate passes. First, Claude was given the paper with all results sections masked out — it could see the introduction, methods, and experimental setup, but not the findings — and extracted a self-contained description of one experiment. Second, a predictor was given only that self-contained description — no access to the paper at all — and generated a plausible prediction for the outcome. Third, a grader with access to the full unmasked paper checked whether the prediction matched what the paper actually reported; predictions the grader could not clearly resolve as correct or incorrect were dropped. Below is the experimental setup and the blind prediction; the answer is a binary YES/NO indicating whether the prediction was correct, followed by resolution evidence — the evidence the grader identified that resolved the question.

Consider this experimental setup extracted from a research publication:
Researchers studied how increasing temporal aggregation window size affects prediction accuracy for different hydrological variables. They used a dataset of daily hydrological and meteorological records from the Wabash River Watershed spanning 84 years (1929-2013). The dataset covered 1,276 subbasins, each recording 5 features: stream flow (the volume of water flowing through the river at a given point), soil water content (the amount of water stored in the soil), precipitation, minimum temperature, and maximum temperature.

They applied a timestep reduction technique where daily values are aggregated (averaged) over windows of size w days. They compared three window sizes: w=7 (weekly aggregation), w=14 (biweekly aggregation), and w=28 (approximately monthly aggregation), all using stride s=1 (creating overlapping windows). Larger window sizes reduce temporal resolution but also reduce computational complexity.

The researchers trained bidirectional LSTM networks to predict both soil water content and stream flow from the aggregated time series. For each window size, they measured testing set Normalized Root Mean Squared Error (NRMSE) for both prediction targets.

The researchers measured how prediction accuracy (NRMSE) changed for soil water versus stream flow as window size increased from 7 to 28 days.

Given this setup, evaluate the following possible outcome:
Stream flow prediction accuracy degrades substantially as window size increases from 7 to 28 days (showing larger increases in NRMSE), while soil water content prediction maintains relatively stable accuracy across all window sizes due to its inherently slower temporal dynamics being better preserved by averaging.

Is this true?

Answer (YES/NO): YES